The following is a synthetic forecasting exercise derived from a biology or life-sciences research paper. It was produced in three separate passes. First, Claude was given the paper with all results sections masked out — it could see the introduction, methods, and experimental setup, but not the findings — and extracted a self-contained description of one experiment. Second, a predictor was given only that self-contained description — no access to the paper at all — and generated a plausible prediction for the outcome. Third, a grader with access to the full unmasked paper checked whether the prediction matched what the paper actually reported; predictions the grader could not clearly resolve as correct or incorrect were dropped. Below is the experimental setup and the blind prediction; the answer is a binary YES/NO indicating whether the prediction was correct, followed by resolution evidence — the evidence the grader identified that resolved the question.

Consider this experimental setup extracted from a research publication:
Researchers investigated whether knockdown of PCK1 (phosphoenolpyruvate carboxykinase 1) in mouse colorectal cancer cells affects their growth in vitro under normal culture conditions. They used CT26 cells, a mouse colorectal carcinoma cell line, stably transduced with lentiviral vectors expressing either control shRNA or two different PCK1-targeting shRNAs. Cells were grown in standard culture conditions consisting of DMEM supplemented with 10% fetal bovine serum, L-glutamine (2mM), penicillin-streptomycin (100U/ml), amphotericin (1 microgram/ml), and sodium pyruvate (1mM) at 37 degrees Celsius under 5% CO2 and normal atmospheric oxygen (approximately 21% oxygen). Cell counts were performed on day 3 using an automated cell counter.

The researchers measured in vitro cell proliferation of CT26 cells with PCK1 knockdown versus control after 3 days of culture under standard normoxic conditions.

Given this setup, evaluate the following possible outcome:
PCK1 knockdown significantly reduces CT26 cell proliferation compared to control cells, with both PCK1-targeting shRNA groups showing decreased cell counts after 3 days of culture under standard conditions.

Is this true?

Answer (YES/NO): NO